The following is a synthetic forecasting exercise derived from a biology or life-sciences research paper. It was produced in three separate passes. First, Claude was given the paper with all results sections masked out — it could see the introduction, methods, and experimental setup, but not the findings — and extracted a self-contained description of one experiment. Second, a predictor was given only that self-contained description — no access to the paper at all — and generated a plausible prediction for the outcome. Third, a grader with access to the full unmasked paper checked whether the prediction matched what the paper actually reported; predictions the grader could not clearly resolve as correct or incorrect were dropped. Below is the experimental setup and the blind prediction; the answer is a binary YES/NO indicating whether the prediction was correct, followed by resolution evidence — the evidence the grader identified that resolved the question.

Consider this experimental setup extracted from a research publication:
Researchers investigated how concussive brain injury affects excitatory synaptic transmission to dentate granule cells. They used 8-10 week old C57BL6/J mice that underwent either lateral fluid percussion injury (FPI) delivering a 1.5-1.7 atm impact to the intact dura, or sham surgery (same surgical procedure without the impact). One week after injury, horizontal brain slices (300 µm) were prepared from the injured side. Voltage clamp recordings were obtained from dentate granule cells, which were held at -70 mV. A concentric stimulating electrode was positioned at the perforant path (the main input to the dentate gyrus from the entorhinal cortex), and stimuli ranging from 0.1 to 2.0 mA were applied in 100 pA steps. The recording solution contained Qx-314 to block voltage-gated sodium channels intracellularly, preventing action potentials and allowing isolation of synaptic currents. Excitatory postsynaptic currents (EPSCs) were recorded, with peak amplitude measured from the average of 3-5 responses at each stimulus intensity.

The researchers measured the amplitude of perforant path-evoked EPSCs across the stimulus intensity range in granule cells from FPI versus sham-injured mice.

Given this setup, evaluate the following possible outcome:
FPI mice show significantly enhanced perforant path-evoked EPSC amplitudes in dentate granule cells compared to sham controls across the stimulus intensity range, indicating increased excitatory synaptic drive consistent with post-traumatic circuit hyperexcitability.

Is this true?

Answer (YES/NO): YES